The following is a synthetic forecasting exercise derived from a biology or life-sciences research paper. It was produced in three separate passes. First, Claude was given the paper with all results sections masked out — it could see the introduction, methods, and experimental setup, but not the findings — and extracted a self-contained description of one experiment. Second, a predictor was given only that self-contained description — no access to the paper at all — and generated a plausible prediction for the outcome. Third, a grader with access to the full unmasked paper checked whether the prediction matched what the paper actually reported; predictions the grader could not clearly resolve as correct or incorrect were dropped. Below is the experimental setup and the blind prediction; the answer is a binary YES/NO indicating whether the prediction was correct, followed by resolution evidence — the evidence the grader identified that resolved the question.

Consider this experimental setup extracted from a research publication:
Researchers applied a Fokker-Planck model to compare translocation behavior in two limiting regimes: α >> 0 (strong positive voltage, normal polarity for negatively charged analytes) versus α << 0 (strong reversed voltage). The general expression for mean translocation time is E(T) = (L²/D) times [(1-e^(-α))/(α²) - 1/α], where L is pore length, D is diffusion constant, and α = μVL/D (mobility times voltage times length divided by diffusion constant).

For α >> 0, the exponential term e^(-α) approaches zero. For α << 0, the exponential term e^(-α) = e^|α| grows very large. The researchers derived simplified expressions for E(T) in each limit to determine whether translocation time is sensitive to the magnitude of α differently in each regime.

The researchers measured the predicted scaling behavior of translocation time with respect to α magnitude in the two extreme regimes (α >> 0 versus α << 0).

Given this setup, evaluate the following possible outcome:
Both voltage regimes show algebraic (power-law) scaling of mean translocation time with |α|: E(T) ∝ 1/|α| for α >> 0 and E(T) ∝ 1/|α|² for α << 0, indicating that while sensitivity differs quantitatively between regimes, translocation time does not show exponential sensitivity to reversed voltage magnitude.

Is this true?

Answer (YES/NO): NO